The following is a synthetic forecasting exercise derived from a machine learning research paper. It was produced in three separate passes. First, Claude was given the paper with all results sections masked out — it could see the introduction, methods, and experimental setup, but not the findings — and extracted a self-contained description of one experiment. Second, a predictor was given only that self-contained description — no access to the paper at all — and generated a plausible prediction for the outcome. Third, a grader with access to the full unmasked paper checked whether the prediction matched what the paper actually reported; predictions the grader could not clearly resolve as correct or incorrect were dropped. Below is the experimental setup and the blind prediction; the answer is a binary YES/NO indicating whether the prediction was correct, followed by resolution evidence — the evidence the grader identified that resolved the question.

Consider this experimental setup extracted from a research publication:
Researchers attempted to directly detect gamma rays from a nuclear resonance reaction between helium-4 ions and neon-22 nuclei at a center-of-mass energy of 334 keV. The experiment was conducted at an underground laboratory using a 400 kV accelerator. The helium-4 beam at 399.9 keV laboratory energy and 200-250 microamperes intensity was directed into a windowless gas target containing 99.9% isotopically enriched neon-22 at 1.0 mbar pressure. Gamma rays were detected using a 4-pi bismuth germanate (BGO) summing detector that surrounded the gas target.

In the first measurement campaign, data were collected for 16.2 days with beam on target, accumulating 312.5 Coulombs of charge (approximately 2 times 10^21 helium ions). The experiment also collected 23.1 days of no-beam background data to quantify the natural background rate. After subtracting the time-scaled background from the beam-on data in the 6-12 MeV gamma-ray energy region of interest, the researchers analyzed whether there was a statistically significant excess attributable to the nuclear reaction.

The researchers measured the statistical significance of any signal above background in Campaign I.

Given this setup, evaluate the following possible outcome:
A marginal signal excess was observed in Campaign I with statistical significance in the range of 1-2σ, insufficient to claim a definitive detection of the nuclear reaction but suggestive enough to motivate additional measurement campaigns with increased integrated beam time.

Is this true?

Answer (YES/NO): NO